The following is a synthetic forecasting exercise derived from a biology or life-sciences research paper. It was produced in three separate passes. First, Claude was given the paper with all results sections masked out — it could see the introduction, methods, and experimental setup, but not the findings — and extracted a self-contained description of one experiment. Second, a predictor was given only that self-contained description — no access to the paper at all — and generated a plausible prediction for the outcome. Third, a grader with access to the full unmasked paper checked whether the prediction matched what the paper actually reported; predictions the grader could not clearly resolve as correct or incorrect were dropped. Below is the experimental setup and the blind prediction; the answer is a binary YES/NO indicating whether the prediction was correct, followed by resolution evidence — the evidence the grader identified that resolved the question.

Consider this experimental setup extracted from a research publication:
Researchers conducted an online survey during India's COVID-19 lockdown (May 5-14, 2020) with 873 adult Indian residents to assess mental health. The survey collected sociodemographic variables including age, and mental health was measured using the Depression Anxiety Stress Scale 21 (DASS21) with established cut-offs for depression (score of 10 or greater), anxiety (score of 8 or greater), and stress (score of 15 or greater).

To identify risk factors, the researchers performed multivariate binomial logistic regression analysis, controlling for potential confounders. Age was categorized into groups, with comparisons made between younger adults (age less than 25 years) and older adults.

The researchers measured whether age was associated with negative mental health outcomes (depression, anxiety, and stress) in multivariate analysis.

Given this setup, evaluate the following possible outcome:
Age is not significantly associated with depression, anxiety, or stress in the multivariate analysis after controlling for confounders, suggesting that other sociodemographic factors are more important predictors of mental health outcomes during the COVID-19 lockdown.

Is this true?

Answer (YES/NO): NO